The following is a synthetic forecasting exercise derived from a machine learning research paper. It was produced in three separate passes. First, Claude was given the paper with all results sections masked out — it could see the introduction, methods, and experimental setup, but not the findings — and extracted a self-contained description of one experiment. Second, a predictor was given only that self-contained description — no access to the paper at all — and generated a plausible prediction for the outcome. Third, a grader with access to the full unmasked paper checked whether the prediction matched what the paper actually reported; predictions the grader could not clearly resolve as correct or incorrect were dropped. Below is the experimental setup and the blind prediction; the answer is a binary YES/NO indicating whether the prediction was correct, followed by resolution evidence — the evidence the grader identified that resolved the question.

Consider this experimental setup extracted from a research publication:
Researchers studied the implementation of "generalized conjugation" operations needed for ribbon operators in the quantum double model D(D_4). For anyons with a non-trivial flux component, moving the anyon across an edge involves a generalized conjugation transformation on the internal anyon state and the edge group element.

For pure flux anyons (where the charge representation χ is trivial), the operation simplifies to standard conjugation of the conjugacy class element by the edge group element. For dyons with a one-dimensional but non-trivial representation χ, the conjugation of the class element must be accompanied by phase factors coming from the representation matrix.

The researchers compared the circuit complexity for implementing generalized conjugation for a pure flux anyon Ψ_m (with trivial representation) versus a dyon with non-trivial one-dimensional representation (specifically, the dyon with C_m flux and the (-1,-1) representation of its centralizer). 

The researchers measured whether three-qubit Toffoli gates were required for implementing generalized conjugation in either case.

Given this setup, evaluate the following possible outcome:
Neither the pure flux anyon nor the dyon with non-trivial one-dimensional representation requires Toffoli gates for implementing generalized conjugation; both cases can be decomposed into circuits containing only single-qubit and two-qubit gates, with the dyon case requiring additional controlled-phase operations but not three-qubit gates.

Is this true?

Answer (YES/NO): YES